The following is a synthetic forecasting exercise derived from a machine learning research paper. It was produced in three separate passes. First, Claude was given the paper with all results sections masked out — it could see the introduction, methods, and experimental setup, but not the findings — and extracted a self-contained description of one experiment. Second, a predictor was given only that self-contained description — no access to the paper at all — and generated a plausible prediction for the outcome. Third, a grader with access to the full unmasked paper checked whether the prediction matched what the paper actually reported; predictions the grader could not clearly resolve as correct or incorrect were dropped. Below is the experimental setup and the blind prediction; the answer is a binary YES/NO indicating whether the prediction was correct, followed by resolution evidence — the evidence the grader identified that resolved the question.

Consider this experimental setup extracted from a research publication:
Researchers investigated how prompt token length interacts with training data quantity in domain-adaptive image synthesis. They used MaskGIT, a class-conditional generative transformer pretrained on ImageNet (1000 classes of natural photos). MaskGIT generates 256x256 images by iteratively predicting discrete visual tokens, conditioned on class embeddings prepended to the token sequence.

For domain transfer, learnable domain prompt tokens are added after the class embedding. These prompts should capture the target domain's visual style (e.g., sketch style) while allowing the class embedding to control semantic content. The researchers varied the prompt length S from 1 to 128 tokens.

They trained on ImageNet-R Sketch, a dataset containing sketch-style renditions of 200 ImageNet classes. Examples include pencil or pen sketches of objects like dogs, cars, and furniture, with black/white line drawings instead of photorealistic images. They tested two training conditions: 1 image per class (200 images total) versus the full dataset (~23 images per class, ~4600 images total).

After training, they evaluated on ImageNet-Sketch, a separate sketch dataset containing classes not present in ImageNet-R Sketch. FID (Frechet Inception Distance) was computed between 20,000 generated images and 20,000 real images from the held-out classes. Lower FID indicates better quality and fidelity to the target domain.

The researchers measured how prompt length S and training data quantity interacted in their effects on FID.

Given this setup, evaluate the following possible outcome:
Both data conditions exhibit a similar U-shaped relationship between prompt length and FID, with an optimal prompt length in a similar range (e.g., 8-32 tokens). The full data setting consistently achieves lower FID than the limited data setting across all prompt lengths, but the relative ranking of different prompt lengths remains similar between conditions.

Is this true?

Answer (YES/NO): NO